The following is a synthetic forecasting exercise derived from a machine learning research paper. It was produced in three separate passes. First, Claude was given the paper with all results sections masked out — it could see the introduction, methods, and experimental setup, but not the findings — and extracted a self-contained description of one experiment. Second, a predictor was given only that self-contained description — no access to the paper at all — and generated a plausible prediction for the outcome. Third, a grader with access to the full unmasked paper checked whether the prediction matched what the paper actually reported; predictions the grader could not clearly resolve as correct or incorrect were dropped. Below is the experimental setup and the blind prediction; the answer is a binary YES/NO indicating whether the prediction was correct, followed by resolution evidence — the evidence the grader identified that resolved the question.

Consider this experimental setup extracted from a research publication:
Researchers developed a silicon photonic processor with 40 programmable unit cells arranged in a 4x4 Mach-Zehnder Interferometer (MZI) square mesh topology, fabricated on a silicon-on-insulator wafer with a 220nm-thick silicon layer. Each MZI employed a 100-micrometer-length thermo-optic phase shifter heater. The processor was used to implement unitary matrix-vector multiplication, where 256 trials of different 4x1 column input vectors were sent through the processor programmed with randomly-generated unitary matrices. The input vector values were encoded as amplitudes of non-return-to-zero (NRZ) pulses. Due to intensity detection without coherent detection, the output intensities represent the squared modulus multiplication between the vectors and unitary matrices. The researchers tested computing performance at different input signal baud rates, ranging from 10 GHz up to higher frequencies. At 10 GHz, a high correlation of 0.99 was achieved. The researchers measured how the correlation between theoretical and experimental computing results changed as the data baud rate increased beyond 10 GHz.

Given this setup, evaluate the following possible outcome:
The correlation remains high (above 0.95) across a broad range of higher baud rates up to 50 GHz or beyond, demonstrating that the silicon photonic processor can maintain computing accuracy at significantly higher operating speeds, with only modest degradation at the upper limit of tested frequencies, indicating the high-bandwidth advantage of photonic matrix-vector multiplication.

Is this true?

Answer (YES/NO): NO